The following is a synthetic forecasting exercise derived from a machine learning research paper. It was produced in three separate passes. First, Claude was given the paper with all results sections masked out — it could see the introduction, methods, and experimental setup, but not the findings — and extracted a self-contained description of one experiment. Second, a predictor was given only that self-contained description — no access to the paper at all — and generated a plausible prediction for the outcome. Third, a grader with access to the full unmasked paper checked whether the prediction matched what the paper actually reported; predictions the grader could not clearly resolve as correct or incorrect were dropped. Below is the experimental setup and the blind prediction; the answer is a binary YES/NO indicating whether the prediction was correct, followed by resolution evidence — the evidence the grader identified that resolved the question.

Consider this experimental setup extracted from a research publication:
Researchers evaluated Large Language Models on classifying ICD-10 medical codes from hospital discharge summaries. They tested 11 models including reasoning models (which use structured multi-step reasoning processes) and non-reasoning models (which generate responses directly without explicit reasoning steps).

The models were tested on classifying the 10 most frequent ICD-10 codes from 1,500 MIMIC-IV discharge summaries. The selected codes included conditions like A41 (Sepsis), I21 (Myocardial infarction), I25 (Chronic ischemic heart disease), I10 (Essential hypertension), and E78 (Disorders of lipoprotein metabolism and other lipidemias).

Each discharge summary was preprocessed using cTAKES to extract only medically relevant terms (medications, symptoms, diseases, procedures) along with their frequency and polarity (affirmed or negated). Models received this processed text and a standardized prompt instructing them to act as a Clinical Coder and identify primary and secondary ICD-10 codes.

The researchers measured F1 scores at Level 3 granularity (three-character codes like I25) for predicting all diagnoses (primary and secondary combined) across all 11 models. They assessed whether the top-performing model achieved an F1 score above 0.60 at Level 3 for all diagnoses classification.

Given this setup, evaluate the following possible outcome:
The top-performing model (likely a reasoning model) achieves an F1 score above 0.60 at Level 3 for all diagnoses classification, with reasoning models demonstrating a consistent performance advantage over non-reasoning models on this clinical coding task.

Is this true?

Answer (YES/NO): NO